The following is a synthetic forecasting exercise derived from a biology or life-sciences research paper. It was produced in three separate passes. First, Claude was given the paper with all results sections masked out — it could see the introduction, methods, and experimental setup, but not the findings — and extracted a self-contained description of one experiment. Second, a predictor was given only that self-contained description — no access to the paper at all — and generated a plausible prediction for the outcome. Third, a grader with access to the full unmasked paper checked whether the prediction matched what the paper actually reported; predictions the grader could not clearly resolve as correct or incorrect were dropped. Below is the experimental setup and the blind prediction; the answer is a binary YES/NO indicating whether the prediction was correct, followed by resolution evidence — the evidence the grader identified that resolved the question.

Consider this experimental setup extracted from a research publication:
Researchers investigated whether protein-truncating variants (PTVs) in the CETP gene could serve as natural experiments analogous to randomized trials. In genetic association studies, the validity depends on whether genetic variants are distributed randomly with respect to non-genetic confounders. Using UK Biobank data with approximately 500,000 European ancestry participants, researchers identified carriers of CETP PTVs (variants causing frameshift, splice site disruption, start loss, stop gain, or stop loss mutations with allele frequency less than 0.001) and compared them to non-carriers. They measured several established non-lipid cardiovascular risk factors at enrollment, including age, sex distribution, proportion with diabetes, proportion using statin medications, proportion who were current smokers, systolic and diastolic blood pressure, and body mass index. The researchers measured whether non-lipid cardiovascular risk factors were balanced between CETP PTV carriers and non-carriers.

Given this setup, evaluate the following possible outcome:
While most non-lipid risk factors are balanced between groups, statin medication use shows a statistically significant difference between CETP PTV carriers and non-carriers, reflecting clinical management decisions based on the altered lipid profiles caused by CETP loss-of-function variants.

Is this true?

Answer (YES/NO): YES